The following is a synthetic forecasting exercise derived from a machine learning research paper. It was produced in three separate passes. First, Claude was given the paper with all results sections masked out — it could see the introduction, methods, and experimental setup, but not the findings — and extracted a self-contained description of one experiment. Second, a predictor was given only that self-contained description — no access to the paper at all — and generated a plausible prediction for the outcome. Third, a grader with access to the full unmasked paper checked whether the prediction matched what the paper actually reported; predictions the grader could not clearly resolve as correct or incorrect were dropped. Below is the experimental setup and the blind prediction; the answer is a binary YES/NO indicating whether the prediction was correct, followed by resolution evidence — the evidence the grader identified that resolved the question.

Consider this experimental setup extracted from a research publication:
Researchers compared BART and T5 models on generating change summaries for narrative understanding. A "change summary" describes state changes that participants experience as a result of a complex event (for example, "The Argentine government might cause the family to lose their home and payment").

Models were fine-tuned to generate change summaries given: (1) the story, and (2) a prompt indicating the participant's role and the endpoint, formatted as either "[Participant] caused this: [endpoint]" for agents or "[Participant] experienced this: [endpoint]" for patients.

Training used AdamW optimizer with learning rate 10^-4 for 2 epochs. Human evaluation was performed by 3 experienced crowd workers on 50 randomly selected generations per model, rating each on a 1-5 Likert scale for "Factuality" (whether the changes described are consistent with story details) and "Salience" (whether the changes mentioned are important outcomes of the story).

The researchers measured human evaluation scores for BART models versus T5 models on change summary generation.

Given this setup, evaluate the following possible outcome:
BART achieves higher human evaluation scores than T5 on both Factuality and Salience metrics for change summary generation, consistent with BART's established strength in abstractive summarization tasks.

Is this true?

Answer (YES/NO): NO